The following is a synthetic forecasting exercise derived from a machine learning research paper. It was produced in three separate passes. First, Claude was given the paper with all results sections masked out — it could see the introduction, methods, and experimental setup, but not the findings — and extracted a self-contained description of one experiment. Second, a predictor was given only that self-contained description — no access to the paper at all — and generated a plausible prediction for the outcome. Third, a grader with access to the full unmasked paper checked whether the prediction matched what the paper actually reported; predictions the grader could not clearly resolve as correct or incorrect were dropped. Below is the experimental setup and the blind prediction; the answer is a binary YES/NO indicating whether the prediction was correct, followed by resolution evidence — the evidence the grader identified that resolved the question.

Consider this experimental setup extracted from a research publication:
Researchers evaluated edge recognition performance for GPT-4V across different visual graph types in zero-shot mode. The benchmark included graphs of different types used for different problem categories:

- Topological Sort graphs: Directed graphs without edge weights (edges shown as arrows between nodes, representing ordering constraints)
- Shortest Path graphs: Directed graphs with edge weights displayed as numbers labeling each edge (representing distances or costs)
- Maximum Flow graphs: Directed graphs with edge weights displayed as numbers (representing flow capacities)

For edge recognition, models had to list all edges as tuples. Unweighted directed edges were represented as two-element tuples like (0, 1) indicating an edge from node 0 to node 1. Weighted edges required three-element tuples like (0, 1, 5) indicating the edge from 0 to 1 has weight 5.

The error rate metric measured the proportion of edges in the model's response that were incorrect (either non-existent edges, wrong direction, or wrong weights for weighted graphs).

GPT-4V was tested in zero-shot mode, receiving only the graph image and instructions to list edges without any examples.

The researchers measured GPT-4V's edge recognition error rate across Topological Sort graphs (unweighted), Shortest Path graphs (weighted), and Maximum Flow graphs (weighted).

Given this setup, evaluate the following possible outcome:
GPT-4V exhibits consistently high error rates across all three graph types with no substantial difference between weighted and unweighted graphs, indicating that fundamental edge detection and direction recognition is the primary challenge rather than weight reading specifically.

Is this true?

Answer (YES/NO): NO